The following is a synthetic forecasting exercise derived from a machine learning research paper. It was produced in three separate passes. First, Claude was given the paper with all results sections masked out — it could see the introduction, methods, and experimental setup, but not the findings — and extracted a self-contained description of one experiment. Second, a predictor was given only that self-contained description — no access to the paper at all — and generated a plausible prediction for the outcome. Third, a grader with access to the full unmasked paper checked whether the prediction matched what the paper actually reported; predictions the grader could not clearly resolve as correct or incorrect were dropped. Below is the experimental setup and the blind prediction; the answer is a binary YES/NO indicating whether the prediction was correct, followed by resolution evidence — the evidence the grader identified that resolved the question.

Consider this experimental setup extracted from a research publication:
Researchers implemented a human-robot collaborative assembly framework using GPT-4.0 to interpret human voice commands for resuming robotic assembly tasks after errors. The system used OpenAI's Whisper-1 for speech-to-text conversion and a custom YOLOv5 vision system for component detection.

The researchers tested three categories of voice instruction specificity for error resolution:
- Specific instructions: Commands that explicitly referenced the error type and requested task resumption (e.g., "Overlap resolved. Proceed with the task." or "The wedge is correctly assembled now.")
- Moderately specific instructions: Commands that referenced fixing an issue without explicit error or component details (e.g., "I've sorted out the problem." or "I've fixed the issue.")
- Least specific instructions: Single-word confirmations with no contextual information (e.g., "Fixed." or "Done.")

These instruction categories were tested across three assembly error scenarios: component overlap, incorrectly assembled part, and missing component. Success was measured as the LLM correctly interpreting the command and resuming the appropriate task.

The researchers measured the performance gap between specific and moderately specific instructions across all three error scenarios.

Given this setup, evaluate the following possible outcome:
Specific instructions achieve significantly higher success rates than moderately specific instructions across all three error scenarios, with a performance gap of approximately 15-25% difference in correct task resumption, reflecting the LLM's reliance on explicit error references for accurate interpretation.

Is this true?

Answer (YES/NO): NO